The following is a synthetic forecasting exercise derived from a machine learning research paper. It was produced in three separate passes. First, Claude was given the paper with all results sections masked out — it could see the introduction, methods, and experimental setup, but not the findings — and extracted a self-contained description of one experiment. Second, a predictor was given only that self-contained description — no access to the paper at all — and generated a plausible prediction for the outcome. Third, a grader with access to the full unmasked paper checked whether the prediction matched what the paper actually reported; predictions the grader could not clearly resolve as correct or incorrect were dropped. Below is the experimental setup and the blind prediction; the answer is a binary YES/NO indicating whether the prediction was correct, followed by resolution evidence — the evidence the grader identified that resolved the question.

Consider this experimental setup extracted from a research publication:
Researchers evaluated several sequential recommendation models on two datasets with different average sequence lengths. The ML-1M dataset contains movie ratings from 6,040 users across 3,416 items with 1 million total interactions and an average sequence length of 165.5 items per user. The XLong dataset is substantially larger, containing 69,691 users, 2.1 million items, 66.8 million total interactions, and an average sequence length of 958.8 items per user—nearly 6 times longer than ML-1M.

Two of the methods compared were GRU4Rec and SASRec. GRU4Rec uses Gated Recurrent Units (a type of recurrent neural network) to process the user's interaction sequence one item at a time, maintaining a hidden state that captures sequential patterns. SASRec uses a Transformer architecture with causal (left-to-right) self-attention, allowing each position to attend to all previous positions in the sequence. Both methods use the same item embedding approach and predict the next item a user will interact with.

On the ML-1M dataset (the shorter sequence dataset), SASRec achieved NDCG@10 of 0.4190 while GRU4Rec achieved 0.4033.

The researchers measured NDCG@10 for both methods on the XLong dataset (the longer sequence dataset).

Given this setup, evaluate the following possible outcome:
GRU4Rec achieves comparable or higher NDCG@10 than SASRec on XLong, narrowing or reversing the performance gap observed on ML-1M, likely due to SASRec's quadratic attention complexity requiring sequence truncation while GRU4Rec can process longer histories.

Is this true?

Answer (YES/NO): YES